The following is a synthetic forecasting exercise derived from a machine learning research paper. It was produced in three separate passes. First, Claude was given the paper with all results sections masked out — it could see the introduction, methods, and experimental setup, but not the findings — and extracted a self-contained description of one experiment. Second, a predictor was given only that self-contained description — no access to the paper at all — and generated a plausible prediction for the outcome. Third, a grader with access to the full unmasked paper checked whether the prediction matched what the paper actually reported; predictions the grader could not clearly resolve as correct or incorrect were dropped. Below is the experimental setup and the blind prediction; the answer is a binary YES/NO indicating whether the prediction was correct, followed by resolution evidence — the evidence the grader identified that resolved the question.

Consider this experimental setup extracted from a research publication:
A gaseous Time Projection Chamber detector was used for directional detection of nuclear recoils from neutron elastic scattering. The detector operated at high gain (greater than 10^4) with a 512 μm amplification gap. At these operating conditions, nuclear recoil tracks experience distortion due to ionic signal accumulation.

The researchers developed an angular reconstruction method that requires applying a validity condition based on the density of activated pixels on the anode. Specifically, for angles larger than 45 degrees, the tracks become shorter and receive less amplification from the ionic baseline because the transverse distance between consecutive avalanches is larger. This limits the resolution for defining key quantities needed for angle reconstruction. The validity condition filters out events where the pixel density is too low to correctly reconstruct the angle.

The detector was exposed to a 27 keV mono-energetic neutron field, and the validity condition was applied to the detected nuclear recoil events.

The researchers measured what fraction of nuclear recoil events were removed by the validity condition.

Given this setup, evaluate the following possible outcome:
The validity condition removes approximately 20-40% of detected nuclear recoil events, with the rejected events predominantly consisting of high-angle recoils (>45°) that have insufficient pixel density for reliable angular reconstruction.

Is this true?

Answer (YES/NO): YES